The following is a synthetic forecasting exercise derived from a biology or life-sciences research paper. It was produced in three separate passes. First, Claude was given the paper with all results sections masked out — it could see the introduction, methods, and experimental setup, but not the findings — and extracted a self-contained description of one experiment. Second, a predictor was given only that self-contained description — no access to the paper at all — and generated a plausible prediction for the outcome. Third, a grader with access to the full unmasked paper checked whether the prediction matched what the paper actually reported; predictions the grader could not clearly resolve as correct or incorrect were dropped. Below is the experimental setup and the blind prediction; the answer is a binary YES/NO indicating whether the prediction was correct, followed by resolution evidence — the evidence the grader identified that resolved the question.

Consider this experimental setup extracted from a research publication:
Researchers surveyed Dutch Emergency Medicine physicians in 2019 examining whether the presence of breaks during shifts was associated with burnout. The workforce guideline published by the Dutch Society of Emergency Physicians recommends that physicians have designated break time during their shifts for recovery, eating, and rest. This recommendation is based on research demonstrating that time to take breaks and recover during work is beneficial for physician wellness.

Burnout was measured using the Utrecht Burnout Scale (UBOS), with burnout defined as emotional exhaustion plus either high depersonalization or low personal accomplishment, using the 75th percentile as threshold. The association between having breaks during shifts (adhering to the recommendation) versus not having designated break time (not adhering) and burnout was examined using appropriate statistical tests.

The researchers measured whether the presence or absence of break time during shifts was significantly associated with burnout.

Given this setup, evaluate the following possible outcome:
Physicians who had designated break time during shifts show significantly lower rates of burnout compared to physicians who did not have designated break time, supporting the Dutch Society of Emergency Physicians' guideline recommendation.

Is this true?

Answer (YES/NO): YES